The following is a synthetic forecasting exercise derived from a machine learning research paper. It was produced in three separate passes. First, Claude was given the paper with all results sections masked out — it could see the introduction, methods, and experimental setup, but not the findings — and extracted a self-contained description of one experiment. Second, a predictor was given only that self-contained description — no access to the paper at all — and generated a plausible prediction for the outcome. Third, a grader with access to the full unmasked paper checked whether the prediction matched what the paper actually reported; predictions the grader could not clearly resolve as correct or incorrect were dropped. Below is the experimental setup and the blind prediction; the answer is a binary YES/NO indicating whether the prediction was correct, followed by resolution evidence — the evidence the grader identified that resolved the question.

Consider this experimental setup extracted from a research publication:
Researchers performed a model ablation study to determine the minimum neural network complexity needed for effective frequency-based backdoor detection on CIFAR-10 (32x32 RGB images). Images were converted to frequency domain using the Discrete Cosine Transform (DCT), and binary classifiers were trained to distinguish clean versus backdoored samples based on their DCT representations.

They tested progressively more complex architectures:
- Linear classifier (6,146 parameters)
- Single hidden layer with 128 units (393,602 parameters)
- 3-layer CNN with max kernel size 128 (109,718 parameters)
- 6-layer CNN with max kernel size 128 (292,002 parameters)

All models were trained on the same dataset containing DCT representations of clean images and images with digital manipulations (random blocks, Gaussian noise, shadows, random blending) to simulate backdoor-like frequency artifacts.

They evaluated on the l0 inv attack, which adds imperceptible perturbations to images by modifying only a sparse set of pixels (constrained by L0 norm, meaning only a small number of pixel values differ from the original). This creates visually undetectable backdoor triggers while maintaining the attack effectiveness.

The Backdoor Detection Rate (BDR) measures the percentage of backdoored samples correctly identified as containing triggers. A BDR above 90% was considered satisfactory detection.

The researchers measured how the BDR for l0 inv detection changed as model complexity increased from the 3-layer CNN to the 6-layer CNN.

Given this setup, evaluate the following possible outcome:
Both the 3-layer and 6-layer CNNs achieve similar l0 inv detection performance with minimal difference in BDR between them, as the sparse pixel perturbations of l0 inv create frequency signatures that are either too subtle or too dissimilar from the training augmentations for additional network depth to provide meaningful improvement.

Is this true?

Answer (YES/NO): NO